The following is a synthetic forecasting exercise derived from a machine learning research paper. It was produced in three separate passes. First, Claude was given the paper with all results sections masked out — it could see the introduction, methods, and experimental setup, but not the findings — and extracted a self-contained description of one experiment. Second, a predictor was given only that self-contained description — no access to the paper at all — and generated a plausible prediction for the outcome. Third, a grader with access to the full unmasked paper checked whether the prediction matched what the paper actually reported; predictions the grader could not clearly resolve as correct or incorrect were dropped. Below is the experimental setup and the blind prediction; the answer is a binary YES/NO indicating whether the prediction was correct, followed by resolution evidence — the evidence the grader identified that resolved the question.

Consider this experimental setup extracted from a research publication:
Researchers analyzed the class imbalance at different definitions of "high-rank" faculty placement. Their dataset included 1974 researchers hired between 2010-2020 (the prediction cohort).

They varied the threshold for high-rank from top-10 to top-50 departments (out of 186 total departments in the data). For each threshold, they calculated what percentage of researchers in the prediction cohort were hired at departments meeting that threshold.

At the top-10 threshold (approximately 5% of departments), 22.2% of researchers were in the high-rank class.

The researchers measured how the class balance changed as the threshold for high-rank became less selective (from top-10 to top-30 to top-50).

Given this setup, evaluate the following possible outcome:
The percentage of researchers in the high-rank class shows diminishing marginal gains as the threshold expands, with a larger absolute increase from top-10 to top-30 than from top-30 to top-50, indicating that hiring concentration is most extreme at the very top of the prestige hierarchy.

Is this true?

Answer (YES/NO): NO